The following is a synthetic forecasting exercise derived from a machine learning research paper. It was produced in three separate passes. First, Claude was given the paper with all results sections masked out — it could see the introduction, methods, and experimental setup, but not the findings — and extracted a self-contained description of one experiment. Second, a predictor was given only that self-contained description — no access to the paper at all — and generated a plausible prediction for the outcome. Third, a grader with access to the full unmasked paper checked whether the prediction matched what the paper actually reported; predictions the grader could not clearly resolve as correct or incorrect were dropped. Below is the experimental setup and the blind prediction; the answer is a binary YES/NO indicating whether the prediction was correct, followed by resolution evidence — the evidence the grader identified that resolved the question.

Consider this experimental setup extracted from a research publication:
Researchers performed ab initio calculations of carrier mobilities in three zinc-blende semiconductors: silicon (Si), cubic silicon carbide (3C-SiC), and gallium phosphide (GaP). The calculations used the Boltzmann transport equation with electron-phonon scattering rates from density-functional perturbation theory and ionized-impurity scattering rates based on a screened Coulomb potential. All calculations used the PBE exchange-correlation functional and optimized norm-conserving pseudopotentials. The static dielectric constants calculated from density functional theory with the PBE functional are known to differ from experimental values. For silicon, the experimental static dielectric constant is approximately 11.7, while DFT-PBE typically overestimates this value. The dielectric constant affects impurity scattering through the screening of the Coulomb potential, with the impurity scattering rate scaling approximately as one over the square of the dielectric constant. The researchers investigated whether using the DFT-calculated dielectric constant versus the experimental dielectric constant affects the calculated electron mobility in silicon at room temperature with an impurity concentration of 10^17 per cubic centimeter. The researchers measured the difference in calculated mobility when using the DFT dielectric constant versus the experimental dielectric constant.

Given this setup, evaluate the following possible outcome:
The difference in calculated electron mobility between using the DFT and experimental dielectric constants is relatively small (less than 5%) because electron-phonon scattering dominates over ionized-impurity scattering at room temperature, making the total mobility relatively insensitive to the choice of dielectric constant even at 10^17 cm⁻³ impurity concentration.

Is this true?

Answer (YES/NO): NO